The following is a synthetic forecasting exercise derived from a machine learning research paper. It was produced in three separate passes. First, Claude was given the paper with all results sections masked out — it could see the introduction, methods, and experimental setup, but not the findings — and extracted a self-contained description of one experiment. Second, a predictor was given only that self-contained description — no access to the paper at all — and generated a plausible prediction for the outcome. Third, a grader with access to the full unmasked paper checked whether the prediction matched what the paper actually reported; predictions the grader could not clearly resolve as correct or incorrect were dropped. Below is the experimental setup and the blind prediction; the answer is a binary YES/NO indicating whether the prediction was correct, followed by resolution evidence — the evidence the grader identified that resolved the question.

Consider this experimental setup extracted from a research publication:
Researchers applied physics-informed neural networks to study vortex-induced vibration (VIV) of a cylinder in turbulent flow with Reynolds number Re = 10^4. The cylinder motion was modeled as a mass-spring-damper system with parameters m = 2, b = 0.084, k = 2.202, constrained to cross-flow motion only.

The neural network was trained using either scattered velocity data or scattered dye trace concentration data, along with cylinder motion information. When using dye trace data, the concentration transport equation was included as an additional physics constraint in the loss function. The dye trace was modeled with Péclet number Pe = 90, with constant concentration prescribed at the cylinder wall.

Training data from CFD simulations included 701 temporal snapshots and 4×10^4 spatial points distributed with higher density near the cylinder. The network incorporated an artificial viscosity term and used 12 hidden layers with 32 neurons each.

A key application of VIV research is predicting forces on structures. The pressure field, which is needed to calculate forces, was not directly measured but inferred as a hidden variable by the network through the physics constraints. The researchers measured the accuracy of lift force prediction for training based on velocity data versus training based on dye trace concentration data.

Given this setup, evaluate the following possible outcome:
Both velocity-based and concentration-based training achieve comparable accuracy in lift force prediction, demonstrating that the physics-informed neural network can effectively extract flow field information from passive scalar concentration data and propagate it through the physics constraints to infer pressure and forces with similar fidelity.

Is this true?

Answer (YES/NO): NO